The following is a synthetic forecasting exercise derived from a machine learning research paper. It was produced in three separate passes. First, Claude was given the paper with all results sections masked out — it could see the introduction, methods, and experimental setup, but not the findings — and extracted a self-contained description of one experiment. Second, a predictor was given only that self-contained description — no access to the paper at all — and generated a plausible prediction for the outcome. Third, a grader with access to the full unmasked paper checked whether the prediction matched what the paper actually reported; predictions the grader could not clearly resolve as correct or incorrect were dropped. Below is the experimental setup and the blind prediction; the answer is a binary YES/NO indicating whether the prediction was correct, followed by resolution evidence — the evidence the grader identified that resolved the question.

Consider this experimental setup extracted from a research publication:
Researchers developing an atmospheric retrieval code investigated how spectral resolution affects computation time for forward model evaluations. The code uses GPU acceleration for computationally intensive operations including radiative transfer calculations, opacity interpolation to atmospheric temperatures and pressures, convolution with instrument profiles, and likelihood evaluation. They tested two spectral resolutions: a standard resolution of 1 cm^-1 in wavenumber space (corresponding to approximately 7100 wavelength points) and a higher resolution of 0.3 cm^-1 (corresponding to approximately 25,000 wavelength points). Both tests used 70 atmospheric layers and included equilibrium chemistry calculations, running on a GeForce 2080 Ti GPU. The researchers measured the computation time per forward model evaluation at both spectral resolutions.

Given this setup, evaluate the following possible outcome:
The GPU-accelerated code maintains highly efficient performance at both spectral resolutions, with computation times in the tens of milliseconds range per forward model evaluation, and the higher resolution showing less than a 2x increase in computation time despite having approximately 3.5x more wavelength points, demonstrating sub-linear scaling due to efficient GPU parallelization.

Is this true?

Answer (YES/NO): YES